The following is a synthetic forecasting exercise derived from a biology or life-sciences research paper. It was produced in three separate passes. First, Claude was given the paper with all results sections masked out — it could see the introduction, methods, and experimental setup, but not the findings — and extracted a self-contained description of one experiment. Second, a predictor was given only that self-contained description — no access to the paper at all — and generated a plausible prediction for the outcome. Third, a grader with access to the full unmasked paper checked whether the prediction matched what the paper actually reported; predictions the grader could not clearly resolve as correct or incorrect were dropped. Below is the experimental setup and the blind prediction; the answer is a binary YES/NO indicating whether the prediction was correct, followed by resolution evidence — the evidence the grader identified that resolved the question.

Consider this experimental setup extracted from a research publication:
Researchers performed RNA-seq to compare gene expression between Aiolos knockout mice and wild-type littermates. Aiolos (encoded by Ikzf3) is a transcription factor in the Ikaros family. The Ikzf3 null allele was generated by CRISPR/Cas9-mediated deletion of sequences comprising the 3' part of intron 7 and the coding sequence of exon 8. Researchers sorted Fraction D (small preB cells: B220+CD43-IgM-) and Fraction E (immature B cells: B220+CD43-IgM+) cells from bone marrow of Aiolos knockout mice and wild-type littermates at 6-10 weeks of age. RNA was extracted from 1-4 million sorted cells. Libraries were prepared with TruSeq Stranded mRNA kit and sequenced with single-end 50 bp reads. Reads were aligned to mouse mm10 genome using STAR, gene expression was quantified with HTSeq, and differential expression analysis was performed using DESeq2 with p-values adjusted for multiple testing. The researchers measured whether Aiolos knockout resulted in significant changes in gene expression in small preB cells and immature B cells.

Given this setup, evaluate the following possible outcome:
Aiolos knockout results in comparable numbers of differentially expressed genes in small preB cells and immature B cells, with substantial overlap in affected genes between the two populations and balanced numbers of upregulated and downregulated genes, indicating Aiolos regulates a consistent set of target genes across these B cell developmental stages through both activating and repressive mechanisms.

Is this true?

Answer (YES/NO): NO